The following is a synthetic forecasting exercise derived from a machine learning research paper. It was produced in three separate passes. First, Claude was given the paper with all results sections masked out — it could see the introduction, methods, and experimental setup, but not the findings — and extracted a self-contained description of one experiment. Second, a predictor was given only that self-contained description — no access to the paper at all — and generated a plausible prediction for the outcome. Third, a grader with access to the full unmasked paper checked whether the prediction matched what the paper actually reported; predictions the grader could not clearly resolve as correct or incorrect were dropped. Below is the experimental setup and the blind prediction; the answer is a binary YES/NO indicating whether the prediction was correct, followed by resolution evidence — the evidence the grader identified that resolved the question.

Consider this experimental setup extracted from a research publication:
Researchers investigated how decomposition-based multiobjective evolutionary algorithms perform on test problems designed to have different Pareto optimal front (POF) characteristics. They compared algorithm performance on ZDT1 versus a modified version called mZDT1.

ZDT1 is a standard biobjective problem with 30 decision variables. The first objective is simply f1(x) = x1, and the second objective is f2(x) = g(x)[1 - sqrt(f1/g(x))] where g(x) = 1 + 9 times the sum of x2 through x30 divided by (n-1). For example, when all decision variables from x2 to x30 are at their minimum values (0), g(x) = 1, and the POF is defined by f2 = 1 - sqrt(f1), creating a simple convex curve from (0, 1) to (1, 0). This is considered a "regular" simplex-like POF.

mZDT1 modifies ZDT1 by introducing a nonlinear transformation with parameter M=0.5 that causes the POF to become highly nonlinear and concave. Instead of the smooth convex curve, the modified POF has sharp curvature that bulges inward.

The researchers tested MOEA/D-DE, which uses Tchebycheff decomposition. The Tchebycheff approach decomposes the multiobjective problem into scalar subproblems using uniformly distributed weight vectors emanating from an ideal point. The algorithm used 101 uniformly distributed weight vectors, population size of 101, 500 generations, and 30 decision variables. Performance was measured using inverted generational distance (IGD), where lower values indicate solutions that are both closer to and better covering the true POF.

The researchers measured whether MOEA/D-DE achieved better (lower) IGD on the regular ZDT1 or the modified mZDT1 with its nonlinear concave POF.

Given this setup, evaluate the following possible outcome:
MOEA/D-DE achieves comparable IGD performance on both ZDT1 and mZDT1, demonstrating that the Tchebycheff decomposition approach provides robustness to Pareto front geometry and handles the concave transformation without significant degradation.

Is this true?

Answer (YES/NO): NO